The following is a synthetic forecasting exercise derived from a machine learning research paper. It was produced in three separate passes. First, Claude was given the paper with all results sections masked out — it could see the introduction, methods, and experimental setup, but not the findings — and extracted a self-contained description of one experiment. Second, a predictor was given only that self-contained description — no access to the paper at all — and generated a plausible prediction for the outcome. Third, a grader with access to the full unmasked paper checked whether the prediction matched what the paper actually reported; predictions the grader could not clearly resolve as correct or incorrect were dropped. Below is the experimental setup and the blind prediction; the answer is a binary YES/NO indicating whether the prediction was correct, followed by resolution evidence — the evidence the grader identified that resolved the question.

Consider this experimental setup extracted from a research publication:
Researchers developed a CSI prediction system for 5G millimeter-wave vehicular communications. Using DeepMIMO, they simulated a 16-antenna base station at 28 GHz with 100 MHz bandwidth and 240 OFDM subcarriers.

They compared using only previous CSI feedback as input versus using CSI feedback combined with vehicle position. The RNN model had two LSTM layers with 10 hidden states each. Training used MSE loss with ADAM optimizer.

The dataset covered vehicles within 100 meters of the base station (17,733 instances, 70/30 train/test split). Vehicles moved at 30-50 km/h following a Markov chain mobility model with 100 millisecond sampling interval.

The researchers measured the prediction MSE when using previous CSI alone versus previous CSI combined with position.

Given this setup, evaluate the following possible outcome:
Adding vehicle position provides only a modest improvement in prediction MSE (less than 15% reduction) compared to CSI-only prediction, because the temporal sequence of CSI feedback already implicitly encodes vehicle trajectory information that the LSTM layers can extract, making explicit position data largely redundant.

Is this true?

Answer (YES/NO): NO